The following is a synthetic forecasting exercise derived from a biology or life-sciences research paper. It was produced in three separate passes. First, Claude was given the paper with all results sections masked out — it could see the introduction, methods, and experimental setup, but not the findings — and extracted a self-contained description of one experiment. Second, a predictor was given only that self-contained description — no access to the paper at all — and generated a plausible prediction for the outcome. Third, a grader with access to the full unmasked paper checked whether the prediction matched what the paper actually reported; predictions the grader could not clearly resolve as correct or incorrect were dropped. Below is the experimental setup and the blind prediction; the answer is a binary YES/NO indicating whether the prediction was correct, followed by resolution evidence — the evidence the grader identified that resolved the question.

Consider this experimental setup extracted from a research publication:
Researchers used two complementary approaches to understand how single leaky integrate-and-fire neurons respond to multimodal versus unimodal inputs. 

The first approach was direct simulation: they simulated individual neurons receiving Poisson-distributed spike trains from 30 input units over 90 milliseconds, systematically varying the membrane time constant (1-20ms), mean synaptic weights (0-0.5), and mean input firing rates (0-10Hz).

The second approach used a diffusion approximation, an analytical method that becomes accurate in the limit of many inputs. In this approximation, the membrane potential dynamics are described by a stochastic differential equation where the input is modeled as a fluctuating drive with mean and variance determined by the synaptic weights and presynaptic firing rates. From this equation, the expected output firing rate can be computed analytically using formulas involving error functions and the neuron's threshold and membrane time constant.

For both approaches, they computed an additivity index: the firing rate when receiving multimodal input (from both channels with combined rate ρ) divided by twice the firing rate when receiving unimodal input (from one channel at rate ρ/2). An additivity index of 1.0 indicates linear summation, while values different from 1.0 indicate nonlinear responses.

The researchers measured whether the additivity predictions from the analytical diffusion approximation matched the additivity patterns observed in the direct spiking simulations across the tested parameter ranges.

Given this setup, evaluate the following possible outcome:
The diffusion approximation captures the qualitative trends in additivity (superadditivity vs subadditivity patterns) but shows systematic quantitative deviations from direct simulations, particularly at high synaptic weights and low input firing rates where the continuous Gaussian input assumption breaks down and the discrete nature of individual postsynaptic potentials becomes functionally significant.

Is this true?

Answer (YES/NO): NO